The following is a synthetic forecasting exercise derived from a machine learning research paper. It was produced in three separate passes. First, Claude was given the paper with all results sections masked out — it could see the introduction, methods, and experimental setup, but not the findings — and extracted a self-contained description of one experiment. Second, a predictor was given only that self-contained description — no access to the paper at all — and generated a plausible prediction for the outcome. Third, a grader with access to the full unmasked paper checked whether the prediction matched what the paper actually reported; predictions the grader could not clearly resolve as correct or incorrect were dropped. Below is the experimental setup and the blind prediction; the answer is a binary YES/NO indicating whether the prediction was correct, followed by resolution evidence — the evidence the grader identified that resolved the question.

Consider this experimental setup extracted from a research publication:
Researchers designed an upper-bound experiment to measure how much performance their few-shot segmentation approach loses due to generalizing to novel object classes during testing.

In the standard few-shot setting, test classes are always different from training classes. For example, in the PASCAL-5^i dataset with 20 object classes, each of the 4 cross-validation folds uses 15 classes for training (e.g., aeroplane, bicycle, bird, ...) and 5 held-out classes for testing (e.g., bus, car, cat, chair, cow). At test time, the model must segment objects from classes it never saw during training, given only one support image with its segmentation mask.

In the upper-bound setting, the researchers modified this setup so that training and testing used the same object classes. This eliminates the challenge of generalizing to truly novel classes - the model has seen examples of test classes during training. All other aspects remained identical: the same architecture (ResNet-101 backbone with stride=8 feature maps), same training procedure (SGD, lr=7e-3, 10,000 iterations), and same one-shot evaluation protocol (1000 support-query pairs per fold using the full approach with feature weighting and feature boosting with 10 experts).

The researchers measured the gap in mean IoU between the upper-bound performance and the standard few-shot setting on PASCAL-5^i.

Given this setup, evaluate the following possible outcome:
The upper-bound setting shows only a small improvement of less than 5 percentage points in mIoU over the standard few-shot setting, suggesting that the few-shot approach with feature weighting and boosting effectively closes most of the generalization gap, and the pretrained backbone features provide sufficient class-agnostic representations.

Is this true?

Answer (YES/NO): NO